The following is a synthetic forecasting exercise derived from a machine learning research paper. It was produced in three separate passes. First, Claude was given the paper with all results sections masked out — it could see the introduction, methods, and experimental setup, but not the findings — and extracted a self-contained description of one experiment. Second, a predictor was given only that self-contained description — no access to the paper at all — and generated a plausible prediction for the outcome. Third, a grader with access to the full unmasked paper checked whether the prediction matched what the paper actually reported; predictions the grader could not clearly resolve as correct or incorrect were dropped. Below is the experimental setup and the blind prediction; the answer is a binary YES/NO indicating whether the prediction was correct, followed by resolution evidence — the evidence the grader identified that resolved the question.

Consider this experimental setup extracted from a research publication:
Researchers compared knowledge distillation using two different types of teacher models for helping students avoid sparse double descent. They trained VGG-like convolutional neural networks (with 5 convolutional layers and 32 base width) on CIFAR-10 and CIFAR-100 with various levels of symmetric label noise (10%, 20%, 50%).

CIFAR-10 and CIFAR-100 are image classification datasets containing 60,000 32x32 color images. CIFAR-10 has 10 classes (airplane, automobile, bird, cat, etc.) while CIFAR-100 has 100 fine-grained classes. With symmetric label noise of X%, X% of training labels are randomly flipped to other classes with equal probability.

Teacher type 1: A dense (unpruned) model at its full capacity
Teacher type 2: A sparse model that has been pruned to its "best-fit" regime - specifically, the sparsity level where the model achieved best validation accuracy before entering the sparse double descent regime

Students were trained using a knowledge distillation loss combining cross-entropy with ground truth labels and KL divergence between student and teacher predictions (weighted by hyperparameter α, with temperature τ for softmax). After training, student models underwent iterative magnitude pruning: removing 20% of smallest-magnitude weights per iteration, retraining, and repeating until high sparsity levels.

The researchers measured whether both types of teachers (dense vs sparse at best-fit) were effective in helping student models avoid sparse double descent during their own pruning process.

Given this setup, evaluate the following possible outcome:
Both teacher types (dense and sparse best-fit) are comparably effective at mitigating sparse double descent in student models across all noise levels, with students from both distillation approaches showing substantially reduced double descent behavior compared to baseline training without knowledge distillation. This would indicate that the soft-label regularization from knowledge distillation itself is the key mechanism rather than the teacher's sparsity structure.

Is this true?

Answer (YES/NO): YES